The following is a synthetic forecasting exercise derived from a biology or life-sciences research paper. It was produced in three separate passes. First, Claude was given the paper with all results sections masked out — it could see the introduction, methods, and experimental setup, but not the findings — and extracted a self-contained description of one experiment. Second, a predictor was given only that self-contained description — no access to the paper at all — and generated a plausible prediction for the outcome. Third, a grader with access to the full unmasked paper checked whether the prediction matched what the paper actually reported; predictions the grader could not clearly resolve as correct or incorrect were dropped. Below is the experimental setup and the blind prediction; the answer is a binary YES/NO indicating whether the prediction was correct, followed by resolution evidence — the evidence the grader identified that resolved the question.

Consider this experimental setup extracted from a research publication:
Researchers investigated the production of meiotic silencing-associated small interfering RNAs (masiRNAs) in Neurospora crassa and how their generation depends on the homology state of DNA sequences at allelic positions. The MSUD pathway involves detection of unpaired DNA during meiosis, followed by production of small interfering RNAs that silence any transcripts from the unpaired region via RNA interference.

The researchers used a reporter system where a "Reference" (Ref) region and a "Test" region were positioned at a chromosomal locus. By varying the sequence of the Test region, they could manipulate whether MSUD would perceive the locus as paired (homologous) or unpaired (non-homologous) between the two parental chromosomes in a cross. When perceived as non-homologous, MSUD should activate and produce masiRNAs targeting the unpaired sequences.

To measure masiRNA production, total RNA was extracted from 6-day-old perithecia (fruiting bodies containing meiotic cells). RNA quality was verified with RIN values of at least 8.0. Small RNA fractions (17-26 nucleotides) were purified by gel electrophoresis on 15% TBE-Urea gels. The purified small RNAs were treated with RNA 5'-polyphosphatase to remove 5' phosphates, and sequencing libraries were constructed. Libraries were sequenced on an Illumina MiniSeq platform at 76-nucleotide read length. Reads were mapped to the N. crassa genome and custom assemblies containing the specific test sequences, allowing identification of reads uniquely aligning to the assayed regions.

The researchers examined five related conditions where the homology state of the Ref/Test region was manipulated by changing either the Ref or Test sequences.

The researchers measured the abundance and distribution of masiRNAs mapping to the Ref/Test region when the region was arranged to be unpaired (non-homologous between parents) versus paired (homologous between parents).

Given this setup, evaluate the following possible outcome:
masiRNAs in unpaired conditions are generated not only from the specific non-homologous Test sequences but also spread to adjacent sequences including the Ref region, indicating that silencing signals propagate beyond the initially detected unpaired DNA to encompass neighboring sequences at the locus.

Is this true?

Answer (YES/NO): NO